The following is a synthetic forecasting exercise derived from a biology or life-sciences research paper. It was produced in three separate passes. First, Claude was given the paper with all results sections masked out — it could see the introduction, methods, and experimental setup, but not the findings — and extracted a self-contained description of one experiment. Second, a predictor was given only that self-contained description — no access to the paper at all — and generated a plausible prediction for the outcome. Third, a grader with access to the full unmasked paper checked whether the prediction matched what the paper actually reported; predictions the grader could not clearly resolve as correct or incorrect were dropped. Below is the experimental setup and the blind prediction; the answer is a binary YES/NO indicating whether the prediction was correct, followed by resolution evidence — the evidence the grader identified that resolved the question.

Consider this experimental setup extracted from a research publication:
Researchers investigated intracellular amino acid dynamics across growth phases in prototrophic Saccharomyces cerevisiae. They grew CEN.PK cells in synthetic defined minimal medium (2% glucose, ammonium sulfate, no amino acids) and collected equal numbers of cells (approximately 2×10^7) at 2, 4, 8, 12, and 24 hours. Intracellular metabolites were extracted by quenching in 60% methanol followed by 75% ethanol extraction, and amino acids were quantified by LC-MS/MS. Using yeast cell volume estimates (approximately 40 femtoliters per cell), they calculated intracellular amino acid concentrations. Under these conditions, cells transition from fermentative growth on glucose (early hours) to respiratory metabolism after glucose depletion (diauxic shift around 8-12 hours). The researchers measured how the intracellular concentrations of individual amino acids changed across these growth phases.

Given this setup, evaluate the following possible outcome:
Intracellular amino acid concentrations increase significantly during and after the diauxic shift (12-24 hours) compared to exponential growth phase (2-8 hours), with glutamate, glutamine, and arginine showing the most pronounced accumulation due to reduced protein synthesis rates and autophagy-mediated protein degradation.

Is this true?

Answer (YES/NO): NO